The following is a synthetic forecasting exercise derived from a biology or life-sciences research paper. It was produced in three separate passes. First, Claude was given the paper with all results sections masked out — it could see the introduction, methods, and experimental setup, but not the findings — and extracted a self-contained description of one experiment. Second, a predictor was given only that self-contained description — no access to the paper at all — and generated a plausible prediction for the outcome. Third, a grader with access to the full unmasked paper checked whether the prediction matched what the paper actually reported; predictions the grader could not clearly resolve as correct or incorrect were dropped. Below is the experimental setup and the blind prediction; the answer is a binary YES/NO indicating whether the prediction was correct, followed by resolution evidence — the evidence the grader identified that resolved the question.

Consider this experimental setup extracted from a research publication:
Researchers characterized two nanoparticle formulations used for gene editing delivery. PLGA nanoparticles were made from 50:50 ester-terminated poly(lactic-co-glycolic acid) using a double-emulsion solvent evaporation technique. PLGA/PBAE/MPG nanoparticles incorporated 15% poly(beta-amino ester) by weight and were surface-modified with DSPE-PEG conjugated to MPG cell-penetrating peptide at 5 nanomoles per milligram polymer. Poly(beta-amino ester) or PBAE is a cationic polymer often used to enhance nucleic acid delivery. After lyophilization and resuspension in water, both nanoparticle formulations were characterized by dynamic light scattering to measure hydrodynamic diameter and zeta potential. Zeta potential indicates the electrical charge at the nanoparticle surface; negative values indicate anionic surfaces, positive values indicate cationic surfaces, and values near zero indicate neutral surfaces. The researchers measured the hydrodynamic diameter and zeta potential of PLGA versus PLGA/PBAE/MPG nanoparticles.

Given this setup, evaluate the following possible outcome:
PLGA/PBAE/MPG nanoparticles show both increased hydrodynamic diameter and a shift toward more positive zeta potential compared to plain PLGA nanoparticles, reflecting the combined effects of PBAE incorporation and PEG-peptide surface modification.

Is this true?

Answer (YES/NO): NO